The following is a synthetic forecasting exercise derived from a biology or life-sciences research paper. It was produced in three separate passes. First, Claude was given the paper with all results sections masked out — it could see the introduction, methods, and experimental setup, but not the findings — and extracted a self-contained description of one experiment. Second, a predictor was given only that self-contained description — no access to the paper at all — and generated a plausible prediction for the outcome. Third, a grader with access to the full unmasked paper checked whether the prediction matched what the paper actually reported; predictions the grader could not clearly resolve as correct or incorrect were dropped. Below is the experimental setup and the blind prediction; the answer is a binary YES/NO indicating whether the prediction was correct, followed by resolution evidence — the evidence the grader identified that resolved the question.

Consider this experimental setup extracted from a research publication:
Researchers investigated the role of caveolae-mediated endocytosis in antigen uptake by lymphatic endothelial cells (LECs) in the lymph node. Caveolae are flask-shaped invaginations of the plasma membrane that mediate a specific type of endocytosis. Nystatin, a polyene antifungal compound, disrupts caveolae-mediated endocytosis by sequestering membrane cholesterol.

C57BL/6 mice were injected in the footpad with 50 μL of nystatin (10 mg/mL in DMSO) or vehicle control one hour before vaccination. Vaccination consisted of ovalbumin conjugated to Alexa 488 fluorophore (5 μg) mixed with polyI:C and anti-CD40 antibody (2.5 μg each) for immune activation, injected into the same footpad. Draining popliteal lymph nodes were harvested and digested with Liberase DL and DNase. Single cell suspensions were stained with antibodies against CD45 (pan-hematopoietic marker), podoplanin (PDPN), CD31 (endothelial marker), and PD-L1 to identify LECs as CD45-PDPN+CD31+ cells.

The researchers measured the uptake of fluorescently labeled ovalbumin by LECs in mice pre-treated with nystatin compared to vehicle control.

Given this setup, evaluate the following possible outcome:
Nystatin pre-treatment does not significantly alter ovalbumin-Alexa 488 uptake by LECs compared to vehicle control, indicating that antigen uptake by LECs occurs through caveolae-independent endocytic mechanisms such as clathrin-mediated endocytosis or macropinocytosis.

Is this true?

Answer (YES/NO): NO